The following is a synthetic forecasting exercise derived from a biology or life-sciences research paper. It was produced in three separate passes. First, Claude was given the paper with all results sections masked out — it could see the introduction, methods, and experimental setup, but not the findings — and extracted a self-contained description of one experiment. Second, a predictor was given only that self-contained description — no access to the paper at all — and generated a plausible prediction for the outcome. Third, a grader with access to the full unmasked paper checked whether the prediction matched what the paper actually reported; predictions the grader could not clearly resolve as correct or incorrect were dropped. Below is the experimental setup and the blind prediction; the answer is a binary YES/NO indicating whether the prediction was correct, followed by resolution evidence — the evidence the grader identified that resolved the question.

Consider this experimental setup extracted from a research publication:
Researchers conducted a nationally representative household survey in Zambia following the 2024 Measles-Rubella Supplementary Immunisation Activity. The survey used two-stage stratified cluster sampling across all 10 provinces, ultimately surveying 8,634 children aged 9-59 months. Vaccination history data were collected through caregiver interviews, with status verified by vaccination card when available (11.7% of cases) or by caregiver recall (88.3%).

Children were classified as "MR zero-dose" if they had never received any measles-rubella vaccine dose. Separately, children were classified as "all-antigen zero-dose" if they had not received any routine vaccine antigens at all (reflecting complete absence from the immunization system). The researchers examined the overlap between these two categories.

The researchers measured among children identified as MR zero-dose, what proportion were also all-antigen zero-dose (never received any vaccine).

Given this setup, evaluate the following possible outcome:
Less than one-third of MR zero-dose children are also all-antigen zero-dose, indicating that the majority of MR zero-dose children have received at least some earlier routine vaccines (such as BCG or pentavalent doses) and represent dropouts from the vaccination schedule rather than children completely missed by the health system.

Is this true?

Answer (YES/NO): NO